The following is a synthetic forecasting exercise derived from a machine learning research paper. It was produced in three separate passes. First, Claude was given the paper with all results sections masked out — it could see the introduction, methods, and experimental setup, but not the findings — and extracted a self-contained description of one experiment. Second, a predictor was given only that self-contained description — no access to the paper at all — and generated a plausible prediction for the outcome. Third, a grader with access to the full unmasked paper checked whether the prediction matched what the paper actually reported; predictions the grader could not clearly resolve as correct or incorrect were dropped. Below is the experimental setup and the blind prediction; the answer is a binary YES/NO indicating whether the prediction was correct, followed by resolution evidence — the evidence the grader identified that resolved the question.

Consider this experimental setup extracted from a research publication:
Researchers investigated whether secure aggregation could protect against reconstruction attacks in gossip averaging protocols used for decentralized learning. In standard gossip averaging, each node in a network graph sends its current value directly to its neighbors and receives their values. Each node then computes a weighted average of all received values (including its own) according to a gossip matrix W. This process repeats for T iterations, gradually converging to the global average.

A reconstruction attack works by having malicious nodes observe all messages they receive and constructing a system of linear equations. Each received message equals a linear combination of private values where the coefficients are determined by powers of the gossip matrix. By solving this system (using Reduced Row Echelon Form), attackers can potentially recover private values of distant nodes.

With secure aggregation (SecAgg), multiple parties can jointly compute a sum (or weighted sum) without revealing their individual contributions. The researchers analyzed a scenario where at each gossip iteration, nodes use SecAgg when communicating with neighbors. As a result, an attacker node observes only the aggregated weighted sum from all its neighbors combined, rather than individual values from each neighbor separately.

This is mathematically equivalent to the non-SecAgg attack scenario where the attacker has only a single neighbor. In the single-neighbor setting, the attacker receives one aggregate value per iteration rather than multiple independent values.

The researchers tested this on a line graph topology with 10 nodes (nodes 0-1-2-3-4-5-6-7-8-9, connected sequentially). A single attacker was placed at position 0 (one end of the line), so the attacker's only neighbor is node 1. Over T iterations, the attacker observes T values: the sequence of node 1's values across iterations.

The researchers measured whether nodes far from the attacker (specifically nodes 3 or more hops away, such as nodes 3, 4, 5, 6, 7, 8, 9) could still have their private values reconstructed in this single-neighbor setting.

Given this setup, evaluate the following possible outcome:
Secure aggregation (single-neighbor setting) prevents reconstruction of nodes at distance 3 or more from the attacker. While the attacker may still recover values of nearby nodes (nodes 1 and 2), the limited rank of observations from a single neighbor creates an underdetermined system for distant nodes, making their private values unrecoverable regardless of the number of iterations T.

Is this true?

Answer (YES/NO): NO